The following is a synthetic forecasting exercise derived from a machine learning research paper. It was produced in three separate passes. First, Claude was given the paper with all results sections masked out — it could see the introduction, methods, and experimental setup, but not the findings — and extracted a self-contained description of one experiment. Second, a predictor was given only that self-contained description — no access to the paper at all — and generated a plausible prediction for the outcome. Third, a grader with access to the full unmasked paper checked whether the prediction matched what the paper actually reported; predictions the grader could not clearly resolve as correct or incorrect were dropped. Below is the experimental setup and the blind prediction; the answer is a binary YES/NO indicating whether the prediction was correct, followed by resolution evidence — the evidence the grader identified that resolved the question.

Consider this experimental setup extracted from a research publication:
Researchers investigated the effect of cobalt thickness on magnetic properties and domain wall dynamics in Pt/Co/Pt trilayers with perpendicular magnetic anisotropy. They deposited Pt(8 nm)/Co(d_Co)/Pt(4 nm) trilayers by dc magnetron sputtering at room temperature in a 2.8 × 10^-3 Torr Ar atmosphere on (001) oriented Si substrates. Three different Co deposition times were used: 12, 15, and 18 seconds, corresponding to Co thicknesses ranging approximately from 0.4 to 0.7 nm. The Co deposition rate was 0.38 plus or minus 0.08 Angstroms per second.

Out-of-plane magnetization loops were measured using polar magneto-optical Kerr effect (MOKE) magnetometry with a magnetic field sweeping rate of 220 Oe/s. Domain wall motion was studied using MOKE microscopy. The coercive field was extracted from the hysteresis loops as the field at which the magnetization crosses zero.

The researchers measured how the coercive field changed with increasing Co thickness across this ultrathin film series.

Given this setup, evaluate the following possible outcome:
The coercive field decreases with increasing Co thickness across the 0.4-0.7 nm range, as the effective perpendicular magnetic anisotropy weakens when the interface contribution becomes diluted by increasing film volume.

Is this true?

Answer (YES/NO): NO